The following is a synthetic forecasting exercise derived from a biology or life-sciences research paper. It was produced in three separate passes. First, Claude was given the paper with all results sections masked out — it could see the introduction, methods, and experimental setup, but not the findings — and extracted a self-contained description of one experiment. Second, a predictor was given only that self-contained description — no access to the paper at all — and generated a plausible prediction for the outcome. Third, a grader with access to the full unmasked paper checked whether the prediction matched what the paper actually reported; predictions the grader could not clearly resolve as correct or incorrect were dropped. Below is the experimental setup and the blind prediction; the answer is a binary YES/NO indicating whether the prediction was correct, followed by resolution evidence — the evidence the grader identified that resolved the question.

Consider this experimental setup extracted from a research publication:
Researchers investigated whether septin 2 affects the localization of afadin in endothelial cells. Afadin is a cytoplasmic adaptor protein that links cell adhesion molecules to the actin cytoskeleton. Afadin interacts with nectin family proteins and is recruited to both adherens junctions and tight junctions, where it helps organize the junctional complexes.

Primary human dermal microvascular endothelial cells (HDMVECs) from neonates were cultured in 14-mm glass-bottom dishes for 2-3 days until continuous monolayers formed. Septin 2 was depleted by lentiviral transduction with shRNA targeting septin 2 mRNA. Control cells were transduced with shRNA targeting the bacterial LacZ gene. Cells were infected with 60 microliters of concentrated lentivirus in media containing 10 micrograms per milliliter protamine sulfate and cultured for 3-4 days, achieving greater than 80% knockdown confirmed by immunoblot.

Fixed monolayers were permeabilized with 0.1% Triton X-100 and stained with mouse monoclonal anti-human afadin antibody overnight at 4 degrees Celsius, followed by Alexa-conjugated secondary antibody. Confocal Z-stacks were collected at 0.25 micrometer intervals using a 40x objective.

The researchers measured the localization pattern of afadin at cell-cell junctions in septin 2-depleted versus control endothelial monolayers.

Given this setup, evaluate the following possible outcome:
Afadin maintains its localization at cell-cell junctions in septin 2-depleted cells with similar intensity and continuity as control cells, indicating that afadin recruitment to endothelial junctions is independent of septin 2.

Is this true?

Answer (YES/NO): NO